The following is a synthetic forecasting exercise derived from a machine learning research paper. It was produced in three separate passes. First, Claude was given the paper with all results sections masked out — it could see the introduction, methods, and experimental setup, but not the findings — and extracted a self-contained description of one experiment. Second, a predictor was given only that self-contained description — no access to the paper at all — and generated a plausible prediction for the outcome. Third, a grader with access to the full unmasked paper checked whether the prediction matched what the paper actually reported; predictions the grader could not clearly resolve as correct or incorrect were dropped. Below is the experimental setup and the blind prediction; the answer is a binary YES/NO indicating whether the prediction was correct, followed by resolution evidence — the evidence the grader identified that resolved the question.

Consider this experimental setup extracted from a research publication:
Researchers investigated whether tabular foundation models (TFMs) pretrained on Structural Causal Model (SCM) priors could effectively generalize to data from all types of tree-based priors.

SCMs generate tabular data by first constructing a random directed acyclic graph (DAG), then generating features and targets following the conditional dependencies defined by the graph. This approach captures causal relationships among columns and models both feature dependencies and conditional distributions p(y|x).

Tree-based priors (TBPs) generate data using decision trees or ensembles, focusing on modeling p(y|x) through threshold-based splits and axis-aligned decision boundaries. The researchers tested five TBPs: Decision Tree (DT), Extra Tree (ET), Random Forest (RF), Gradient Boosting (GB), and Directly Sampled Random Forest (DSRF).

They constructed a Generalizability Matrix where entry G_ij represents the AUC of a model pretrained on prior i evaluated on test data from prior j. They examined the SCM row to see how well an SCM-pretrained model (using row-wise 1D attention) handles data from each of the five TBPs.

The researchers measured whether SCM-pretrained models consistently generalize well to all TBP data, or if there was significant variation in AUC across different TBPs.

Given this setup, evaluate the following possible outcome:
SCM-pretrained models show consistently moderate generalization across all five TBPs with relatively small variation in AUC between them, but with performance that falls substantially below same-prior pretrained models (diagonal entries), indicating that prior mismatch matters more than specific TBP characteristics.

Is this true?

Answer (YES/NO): NO